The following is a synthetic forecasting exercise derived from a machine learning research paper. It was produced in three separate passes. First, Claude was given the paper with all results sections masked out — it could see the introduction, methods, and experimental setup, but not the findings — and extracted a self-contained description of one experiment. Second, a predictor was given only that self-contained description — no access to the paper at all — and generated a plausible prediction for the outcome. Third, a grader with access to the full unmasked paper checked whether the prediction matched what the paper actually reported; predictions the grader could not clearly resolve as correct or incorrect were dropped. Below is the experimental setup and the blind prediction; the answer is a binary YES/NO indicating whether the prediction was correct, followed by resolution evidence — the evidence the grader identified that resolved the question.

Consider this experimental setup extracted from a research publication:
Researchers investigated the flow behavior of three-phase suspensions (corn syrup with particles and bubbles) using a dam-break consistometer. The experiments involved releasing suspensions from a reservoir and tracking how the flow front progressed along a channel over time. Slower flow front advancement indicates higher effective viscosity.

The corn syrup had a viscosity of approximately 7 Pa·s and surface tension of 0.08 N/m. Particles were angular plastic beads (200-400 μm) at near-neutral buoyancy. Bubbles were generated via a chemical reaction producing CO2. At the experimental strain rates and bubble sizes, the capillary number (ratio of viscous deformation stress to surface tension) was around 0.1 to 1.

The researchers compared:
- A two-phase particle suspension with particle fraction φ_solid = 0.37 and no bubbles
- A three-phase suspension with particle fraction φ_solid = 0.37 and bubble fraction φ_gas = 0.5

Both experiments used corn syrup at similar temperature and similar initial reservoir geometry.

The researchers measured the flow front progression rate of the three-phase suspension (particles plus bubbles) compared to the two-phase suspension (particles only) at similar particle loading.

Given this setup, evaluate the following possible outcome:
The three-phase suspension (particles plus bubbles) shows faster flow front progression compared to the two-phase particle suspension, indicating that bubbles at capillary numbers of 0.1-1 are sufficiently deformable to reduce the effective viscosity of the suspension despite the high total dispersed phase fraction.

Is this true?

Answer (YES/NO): NO